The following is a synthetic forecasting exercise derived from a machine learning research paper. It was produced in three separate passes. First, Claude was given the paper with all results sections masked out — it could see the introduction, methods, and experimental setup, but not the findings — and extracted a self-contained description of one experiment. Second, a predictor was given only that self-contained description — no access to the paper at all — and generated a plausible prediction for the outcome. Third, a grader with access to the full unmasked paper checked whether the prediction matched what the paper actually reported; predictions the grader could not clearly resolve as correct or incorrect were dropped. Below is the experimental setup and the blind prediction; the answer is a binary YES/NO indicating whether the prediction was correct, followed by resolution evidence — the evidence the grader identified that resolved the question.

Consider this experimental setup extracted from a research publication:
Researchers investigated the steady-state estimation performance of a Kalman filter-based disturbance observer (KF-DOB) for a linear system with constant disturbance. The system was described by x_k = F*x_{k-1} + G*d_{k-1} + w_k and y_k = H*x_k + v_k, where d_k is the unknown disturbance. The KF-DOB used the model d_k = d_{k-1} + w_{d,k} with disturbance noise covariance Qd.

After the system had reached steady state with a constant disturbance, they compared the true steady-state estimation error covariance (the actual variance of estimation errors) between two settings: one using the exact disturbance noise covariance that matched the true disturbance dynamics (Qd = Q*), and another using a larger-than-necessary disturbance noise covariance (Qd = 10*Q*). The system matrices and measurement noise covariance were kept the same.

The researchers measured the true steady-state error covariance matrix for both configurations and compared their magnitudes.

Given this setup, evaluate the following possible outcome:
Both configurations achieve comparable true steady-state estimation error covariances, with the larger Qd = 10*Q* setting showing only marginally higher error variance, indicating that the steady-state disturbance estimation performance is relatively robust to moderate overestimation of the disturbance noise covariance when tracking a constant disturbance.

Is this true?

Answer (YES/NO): NO